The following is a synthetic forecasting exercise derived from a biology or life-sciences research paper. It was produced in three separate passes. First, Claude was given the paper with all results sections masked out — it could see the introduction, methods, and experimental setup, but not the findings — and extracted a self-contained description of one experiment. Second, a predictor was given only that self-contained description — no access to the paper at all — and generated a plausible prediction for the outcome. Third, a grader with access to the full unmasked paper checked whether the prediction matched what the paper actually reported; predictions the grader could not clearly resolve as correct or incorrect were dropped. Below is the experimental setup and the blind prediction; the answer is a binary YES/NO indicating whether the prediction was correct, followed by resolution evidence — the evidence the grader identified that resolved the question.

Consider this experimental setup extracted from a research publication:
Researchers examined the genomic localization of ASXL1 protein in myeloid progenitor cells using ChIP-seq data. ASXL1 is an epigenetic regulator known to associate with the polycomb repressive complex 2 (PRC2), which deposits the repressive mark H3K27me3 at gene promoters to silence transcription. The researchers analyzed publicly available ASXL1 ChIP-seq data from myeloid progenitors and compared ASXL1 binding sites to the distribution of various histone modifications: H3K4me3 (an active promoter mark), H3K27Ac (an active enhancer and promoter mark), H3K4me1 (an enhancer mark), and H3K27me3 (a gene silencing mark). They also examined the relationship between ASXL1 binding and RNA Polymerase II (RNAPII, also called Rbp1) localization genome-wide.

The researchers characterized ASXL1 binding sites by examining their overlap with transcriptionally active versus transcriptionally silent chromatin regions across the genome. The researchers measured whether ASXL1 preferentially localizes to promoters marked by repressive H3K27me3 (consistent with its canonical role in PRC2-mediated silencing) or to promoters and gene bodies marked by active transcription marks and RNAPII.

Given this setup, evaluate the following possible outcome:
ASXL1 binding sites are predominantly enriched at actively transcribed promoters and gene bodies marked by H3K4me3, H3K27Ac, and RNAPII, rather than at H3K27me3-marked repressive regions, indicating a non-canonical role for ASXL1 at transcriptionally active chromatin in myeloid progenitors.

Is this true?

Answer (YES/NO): YES